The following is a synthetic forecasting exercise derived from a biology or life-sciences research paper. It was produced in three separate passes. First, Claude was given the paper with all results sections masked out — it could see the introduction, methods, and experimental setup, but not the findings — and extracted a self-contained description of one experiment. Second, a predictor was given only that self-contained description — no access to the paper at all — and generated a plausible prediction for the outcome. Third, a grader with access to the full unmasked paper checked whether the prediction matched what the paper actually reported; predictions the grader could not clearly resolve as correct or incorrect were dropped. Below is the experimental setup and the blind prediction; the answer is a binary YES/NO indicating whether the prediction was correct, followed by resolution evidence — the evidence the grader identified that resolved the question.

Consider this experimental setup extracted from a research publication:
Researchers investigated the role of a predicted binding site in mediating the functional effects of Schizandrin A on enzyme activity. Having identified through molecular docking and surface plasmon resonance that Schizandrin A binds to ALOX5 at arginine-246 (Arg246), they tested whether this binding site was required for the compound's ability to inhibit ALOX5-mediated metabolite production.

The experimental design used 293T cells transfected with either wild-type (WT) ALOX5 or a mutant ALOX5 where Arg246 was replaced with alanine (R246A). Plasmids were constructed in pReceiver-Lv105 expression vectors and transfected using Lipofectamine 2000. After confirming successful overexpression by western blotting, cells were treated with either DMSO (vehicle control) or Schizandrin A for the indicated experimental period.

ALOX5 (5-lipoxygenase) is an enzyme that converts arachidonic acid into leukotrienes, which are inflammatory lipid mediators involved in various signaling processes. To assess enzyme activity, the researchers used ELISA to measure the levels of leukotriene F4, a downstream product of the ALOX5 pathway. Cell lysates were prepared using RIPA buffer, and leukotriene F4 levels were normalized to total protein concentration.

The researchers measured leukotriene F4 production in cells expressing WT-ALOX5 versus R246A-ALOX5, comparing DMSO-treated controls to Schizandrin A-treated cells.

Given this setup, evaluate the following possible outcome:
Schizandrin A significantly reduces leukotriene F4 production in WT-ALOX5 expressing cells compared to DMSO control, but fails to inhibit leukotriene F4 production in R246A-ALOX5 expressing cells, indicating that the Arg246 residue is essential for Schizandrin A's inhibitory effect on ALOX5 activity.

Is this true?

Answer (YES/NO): YES